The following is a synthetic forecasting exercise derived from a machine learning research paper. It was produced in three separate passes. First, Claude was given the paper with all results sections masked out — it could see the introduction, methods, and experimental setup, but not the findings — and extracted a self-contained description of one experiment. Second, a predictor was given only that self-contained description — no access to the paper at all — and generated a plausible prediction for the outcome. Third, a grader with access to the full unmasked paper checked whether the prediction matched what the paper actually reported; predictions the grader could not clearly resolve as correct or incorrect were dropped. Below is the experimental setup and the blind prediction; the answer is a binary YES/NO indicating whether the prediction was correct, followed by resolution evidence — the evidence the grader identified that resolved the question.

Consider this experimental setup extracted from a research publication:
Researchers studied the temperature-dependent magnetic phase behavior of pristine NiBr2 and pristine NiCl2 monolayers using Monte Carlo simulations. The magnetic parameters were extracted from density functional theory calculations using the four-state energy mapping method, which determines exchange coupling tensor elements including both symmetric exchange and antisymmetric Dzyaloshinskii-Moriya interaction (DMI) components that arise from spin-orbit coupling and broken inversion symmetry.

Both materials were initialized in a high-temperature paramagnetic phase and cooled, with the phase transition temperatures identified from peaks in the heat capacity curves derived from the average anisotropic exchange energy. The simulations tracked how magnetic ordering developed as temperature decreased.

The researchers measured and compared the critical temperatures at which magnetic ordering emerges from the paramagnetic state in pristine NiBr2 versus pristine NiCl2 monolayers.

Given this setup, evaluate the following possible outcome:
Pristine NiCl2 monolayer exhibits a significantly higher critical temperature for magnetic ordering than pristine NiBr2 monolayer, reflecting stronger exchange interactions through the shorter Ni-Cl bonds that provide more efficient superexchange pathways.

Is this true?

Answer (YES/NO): YES